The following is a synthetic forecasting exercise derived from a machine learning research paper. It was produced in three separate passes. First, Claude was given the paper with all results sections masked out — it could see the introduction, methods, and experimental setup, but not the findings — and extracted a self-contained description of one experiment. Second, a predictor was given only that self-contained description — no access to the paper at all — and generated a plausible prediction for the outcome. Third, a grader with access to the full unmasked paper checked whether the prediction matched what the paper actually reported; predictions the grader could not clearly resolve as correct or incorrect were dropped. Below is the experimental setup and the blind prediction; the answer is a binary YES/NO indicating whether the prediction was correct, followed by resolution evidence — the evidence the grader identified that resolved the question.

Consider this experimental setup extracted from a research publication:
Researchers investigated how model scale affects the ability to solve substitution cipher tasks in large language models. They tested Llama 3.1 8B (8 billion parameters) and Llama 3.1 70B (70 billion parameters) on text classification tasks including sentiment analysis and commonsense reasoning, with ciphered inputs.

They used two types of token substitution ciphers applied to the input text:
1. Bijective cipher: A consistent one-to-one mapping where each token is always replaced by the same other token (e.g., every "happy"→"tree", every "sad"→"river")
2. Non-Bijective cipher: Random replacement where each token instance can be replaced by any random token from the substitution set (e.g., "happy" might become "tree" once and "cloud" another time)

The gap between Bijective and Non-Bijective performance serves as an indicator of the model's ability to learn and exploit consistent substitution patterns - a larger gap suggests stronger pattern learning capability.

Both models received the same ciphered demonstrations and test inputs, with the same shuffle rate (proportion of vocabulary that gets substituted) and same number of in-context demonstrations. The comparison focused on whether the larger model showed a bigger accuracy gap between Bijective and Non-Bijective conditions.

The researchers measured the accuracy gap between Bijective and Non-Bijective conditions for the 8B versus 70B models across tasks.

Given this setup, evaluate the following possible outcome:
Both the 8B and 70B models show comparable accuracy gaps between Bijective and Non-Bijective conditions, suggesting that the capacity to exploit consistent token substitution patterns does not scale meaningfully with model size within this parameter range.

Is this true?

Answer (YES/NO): YES